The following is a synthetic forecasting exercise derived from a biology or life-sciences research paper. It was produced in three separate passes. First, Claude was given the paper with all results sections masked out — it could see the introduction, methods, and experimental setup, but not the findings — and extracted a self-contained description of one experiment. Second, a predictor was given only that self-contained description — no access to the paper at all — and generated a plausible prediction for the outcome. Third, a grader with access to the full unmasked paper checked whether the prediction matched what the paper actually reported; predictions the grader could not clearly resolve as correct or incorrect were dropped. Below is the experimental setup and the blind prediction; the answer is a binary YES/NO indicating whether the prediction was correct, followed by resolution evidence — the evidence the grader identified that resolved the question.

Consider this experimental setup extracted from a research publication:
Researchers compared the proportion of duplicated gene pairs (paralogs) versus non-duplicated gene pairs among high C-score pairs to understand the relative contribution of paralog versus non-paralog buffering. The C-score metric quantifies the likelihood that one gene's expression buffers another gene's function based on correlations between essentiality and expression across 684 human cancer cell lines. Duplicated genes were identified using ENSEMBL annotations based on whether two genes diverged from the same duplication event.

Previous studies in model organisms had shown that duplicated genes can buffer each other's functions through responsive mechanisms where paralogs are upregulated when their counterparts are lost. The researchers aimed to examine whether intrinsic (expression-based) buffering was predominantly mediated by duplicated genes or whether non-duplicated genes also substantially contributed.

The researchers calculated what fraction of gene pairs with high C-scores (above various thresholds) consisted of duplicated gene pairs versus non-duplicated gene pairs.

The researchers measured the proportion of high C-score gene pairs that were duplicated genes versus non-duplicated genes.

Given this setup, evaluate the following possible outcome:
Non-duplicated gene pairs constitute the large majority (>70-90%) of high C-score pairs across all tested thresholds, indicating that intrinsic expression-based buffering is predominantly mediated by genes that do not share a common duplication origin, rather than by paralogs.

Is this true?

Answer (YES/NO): YES